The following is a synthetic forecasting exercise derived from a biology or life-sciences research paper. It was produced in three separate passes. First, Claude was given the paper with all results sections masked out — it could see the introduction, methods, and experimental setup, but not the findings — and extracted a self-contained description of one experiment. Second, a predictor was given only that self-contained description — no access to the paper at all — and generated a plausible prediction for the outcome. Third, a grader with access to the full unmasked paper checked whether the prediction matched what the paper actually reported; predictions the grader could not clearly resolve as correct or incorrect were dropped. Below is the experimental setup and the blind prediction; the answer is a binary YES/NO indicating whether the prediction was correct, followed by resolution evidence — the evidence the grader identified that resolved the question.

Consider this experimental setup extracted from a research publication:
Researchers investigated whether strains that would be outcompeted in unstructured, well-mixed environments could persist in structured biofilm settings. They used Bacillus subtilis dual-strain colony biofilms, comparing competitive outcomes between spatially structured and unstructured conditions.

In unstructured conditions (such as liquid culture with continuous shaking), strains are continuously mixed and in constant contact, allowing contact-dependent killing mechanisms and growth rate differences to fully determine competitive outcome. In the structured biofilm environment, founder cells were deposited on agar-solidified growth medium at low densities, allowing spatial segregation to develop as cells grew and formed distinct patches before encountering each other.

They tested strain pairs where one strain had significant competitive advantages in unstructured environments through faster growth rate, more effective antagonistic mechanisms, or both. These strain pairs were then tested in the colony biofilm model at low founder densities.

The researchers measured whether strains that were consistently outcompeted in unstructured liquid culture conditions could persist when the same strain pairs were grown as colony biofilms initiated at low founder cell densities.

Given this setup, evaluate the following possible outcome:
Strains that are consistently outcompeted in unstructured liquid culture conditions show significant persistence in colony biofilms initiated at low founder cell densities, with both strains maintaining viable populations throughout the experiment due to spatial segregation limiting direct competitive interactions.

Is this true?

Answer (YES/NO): YES